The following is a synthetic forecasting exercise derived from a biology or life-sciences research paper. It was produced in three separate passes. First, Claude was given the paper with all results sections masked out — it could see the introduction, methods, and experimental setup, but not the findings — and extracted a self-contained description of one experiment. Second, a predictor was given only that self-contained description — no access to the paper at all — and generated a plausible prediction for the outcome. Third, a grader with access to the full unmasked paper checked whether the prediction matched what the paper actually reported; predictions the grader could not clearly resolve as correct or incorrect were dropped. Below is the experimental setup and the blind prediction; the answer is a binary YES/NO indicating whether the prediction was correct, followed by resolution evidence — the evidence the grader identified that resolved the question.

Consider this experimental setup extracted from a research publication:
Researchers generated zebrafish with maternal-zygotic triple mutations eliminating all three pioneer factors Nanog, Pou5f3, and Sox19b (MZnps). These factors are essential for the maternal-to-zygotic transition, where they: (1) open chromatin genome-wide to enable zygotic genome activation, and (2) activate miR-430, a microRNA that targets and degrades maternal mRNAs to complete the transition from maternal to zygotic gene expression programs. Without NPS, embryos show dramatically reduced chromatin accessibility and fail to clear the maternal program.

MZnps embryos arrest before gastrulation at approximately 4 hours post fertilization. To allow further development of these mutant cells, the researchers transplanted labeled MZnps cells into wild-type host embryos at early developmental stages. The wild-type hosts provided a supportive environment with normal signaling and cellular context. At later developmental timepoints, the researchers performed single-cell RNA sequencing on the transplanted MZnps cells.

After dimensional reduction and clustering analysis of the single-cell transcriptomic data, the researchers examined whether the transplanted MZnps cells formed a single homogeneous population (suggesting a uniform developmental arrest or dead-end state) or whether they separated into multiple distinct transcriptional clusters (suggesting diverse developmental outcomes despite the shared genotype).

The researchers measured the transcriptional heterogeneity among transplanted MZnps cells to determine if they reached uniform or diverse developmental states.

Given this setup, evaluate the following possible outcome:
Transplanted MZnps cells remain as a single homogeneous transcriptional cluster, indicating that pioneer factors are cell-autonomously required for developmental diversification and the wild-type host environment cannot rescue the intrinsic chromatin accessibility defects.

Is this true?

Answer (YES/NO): NO